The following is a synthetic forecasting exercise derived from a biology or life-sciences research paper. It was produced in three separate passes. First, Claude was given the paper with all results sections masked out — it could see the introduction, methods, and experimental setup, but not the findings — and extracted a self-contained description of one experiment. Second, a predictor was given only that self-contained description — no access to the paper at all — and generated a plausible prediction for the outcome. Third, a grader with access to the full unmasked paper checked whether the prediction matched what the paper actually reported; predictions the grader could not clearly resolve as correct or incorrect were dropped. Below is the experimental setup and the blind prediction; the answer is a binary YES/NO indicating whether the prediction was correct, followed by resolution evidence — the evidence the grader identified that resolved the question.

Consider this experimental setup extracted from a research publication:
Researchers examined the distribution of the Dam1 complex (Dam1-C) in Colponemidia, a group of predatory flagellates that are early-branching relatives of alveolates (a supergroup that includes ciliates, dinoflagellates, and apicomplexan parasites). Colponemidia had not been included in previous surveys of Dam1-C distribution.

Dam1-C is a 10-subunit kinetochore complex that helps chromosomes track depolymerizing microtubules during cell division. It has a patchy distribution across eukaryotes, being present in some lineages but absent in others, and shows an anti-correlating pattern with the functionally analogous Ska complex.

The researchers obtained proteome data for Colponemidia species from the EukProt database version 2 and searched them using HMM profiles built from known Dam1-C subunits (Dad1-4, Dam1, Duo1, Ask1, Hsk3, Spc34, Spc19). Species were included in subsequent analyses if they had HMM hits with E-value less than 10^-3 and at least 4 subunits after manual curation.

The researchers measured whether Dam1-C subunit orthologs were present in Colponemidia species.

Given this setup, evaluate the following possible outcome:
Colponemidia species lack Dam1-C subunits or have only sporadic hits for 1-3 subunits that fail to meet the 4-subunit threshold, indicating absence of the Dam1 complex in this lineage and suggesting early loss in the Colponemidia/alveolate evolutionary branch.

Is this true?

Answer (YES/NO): NO